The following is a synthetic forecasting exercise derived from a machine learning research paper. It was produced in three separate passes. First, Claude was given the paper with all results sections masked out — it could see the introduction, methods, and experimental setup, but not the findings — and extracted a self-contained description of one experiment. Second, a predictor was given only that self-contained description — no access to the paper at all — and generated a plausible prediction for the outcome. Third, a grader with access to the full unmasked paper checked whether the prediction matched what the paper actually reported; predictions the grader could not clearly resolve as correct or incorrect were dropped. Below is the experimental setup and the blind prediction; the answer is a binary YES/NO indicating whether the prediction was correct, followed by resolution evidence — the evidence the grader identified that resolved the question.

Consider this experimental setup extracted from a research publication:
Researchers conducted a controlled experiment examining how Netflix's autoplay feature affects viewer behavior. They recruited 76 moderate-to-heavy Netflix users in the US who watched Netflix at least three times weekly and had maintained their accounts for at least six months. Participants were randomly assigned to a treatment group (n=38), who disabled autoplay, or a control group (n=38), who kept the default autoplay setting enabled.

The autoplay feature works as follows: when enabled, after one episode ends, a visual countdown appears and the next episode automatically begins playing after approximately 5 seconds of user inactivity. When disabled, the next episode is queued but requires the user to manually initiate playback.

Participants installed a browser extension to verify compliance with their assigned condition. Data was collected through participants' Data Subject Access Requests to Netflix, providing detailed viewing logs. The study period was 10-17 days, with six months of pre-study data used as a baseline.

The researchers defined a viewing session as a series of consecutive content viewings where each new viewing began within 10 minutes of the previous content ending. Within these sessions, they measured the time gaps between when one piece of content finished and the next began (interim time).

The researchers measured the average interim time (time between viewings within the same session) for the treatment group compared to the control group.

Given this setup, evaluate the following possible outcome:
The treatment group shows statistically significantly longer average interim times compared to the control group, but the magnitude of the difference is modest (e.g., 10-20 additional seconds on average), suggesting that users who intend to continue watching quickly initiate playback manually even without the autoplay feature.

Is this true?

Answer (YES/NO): NO